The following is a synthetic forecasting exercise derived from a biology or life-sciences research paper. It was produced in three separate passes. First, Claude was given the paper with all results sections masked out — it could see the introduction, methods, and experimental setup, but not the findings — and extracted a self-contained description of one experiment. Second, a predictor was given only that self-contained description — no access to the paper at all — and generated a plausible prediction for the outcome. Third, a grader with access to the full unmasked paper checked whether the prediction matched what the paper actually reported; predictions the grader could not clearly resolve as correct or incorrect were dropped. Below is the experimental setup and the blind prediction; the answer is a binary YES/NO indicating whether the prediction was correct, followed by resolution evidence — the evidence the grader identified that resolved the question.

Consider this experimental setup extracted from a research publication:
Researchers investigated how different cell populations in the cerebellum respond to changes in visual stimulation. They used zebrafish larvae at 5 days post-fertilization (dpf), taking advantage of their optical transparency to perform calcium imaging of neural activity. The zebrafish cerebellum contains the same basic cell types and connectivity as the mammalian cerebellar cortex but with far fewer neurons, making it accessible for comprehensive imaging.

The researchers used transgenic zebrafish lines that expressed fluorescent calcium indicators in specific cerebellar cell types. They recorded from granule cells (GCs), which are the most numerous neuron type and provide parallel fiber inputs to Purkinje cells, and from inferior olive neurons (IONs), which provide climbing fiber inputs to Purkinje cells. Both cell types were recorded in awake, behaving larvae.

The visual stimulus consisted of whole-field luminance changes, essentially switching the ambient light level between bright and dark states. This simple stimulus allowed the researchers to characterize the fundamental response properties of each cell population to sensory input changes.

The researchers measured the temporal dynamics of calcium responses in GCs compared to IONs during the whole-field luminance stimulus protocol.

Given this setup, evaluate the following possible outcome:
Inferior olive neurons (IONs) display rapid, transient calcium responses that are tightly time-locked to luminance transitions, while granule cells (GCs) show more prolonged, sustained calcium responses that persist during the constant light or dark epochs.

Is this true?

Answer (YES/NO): YES